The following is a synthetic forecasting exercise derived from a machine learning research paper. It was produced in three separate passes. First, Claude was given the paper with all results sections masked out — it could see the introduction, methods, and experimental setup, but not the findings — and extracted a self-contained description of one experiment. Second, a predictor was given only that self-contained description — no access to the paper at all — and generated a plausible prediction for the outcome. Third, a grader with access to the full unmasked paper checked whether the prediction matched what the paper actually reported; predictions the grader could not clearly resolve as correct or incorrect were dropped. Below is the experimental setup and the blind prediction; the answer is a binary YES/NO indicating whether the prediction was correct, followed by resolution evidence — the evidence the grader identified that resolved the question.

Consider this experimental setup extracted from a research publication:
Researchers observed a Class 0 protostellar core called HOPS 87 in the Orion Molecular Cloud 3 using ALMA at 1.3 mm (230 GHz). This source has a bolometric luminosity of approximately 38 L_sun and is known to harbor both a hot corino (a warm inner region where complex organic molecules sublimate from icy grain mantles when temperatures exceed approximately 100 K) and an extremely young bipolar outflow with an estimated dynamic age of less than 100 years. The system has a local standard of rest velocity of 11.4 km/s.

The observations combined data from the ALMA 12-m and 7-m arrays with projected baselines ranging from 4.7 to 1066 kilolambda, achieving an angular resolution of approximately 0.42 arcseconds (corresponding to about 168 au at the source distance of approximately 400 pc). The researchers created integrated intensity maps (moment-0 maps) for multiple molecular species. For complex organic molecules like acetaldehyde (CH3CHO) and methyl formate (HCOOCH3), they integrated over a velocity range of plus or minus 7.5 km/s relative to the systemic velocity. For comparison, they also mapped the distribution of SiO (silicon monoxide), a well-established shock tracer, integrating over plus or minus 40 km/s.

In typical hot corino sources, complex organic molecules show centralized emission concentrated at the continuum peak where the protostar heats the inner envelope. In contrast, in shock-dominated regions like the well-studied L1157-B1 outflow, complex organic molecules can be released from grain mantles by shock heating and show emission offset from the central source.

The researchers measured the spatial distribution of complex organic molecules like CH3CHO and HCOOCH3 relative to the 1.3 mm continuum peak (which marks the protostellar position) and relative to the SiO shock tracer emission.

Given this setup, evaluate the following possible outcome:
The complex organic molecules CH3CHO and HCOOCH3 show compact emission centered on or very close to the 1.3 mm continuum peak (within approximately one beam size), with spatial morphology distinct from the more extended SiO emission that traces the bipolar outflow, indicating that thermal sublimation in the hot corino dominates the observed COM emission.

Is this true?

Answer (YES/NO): YES